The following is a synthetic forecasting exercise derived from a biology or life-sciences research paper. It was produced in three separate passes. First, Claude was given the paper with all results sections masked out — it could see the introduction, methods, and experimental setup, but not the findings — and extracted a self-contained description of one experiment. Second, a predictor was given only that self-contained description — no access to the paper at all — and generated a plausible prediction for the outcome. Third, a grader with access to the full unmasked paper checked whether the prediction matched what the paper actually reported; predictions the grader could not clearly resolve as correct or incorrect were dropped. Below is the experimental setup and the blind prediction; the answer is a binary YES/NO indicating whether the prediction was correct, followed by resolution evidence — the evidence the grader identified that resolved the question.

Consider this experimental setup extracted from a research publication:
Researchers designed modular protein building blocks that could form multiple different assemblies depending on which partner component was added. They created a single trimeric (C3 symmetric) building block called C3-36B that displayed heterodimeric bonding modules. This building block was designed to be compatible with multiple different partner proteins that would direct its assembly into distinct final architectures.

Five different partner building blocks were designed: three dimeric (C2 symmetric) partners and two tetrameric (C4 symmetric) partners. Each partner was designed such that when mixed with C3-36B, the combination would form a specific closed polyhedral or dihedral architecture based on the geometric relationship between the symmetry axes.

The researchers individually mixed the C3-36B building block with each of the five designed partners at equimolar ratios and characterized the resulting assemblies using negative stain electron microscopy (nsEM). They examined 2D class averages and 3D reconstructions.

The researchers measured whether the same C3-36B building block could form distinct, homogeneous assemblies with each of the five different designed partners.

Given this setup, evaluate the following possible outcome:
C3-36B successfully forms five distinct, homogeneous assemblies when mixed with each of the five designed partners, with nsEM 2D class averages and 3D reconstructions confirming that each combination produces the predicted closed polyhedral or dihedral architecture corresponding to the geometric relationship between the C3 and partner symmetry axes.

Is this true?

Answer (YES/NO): YES